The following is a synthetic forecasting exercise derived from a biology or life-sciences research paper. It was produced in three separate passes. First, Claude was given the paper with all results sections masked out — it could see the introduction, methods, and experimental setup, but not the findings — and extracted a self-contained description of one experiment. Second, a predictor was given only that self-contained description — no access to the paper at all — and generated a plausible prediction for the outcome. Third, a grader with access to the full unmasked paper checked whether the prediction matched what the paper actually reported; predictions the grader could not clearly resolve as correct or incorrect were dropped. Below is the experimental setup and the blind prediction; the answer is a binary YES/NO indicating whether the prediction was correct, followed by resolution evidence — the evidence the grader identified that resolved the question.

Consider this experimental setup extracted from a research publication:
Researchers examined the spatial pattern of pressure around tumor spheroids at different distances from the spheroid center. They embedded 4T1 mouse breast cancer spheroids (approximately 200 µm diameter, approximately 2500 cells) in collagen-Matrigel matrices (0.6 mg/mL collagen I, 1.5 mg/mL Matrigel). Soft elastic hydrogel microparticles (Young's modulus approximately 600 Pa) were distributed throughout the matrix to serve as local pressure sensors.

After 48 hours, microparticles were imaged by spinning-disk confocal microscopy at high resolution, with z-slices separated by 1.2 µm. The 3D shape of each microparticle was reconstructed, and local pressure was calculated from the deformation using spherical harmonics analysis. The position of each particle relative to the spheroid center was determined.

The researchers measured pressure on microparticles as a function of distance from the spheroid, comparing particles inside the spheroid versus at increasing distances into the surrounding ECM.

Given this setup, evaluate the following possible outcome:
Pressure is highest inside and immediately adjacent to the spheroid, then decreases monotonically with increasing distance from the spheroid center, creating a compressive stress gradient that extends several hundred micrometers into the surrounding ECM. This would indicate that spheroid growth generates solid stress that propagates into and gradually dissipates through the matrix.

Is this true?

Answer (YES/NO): YES